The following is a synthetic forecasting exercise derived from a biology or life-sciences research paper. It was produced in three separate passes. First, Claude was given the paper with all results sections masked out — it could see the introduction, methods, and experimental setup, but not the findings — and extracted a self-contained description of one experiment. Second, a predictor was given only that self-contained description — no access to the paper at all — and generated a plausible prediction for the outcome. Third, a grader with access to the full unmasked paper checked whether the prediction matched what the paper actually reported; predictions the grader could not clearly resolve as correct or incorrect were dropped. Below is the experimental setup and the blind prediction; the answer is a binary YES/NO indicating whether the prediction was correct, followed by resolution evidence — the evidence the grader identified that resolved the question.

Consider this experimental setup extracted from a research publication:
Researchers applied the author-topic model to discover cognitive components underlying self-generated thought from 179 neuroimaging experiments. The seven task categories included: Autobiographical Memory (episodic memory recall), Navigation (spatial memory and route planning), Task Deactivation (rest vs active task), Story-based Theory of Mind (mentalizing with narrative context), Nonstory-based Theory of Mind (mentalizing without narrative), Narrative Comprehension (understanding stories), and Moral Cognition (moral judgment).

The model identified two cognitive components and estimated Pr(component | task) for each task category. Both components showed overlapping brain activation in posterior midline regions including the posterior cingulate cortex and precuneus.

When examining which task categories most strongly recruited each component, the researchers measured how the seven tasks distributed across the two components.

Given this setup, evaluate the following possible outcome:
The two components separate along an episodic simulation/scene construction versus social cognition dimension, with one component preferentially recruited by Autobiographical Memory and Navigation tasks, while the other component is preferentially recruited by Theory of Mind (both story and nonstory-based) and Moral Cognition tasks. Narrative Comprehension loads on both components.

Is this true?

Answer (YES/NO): NO